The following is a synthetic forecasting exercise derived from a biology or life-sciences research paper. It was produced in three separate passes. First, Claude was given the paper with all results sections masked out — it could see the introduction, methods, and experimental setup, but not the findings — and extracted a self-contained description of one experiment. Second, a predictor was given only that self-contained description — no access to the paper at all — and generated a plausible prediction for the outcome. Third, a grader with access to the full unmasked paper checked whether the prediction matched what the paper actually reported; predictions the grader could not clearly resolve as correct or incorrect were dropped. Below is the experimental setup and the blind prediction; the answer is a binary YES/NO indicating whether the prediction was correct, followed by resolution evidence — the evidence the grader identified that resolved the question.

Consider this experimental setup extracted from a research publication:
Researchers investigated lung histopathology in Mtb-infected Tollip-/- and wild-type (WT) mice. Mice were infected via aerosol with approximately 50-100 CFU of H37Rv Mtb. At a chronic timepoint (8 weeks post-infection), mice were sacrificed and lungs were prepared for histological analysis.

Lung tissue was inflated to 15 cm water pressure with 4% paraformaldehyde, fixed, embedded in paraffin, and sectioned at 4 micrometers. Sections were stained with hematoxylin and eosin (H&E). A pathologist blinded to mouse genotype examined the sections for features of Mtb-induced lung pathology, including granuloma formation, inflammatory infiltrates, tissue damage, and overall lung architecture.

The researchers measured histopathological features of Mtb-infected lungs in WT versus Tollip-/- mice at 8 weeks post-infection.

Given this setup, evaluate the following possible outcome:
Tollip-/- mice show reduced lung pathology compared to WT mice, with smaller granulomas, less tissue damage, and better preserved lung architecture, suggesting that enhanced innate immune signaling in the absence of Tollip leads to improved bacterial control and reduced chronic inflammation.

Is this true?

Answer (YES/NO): NO